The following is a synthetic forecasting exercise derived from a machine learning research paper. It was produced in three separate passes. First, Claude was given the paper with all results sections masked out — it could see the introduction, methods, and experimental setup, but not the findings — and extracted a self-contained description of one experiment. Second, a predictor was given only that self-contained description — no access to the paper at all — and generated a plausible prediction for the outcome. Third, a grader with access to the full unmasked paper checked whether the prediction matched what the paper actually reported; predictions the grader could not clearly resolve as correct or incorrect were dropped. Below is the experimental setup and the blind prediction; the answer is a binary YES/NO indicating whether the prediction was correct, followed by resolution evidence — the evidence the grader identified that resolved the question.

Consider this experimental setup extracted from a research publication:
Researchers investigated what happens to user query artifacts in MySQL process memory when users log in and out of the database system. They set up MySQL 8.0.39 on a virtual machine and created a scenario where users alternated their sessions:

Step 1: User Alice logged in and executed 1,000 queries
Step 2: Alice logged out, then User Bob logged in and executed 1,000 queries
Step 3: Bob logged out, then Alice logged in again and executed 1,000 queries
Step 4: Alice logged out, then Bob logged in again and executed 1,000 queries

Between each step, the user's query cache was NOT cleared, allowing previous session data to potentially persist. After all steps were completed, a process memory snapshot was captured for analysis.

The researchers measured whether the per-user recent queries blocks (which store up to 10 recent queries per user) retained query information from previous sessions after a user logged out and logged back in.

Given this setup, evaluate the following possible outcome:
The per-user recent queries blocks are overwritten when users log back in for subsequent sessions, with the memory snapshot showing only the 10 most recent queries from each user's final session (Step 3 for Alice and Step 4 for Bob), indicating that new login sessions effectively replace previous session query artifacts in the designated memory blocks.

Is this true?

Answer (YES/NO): NO